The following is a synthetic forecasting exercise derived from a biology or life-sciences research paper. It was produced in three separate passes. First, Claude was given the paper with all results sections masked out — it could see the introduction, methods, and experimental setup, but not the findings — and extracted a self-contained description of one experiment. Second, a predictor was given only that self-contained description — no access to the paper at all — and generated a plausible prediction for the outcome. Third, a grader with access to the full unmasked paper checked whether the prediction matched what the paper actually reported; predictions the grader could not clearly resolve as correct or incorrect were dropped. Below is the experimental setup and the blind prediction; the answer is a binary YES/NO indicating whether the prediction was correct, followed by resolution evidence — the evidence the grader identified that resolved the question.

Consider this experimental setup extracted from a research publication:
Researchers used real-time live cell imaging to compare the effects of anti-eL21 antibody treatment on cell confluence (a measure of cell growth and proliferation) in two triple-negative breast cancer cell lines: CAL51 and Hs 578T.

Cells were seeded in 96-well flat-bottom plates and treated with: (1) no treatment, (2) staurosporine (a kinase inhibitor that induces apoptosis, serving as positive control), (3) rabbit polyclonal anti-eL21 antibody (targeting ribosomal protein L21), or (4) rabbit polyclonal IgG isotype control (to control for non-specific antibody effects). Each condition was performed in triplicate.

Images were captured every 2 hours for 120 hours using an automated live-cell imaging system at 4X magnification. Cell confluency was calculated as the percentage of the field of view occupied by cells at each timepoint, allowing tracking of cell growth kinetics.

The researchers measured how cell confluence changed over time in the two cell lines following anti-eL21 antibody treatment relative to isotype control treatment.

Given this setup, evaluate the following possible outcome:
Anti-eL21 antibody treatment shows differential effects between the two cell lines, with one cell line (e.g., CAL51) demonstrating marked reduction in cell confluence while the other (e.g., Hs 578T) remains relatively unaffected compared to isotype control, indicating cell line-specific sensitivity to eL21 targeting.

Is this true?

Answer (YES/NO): NO